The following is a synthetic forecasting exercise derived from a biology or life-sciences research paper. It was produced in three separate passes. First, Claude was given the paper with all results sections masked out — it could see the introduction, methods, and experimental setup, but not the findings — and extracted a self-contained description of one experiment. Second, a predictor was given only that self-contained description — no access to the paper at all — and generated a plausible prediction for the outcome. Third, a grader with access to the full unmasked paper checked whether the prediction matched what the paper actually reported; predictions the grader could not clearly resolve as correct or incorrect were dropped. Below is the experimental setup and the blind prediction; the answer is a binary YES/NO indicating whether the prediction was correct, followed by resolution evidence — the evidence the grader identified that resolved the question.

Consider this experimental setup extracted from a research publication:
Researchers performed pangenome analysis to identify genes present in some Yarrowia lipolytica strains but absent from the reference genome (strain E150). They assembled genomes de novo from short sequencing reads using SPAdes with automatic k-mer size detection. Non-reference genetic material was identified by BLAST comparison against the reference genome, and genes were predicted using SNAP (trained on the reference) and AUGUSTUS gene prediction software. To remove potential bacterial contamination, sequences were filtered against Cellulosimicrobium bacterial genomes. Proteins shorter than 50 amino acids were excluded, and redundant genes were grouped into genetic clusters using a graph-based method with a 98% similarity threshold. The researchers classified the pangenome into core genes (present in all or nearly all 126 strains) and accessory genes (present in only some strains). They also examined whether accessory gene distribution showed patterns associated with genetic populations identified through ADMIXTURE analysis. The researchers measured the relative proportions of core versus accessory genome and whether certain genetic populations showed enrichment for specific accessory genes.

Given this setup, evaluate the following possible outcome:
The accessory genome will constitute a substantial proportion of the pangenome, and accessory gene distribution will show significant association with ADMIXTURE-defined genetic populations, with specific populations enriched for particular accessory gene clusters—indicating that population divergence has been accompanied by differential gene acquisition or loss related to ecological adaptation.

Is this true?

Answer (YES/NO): NO